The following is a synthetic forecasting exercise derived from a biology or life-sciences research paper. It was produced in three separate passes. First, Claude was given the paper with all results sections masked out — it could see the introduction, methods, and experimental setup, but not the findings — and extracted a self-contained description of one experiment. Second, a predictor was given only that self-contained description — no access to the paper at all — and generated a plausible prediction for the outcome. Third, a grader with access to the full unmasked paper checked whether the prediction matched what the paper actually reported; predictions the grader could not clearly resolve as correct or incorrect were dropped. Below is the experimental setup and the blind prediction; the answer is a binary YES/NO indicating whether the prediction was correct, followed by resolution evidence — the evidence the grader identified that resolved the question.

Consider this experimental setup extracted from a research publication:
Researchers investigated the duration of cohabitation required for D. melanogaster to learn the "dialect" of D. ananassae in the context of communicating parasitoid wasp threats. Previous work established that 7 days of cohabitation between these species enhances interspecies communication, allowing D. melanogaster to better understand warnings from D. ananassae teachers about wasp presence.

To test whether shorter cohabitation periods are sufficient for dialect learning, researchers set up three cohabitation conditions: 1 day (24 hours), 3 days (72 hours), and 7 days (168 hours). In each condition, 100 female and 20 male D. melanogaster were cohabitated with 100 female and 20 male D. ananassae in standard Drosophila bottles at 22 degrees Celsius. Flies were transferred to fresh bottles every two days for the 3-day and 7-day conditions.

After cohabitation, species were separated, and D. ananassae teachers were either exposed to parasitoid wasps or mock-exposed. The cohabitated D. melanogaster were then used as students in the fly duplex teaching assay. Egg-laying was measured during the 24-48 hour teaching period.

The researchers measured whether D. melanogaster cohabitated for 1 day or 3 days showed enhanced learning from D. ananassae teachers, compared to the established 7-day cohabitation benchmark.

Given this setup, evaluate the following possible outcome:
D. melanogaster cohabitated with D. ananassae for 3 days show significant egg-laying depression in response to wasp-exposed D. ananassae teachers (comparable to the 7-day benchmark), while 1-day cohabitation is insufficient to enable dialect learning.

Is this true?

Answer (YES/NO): YES